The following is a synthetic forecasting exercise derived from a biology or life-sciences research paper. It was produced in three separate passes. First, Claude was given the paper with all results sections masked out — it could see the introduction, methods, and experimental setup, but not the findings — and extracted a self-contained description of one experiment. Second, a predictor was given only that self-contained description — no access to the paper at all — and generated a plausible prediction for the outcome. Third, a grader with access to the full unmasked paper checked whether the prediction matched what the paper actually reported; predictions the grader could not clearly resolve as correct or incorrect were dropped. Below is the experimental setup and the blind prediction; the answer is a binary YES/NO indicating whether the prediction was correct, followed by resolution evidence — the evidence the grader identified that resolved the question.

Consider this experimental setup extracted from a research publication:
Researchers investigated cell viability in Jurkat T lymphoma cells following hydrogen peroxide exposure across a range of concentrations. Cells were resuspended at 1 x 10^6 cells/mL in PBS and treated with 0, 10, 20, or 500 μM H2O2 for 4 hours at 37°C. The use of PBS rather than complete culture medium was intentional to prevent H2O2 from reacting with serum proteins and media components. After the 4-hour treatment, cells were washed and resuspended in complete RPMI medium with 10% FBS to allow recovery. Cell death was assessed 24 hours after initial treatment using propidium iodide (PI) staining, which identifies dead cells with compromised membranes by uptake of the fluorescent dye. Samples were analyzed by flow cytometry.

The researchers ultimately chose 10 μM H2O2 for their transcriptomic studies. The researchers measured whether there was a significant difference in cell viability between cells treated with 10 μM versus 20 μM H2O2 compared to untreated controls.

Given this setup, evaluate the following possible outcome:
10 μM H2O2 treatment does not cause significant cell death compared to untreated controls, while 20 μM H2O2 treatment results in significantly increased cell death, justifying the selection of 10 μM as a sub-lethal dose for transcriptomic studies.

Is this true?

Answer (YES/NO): NO